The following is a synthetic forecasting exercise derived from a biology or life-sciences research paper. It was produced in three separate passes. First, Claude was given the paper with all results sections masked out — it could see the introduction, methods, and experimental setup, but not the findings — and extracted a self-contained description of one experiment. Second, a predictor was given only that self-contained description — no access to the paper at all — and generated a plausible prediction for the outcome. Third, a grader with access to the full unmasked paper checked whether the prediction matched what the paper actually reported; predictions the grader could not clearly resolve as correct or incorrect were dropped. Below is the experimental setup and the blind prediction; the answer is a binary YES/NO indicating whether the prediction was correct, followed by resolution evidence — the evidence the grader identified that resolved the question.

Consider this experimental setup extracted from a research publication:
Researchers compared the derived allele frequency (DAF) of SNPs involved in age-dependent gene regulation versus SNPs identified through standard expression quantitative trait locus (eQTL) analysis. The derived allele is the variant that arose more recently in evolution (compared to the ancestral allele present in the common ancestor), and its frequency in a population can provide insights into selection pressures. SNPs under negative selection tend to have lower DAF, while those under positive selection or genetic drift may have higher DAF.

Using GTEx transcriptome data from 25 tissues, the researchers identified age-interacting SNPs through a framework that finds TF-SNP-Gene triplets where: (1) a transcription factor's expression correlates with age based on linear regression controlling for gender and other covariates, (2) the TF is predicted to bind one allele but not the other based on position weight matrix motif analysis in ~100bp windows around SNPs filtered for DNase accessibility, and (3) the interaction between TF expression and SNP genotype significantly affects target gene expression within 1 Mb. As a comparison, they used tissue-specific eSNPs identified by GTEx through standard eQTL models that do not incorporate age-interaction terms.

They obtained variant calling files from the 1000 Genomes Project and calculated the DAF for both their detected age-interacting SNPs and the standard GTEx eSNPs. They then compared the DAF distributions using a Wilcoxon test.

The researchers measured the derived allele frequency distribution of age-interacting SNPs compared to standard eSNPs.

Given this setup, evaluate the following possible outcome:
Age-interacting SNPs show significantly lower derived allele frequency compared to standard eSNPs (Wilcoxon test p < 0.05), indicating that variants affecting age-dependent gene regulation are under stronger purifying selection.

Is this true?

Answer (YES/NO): NO